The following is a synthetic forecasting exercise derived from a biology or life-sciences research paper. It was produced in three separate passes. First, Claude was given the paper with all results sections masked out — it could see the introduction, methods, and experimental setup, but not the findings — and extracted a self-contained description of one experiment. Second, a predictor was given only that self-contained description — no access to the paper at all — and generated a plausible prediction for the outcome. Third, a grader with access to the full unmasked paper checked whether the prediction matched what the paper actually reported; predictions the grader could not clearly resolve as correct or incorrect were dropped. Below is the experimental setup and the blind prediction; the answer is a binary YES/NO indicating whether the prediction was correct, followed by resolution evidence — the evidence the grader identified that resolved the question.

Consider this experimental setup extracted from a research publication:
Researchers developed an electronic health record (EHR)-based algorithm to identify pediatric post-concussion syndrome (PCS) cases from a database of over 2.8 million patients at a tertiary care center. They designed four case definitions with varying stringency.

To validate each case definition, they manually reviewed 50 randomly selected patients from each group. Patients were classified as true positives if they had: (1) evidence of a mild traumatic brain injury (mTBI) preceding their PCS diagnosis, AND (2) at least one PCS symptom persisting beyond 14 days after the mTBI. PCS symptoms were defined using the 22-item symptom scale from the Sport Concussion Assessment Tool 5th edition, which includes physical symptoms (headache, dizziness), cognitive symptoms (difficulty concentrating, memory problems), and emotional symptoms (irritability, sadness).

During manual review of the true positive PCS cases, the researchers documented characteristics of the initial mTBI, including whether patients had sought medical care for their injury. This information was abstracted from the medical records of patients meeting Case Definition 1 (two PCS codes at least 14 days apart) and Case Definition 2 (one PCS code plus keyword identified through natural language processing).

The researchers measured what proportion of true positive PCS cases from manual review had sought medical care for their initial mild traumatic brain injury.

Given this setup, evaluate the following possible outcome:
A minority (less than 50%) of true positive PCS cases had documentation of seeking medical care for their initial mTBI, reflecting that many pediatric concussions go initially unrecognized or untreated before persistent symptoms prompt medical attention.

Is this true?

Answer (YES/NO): NO